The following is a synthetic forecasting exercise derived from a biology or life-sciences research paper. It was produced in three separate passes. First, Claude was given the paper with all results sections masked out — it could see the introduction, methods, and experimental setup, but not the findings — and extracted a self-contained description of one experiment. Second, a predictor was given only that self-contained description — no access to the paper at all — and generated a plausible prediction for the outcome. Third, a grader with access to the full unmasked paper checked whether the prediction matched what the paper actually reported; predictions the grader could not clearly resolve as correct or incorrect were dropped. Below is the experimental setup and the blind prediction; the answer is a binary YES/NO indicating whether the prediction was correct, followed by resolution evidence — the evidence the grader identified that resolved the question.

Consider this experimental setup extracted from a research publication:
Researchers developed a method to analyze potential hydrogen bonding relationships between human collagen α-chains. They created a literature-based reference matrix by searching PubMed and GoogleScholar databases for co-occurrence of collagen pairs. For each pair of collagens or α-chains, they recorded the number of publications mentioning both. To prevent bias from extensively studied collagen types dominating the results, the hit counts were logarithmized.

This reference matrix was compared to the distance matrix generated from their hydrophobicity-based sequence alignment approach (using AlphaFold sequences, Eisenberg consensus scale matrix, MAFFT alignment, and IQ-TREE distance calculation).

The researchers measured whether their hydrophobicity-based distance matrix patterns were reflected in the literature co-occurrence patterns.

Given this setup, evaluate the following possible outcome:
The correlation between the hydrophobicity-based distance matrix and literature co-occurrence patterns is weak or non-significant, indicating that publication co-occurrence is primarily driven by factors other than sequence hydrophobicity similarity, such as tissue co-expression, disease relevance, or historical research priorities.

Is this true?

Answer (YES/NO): NO